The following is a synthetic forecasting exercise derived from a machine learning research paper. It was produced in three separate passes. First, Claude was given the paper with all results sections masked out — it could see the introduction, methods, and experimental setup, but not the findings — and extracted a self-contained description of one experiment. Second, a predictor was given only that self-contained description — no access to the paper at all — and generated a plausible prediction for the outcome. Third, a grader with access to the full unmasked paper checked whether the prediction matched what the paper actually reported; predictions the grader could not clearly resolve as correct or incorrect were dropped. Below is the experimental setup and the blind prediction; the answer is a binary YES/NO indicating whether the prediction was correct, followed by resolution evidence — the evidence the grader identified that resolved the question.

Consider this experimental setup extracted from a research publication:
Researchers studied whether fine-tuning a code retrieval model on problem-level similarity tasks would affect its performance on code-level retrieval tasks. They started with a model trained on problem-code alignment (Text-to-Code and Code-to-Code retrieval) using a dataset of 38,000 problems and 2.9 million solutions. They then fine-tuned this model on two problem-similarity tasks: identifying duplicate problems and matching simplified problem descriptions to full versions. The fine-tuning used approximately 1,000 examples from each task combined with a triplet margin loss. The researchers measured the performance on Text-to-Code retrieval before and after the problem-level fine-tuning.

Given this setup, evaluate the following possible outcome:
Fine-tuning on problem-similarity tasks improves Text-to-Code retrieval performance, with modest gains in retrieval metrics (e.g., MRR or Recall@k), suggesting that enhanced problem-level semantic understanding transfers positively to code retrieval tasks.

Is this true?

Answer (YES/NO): NO